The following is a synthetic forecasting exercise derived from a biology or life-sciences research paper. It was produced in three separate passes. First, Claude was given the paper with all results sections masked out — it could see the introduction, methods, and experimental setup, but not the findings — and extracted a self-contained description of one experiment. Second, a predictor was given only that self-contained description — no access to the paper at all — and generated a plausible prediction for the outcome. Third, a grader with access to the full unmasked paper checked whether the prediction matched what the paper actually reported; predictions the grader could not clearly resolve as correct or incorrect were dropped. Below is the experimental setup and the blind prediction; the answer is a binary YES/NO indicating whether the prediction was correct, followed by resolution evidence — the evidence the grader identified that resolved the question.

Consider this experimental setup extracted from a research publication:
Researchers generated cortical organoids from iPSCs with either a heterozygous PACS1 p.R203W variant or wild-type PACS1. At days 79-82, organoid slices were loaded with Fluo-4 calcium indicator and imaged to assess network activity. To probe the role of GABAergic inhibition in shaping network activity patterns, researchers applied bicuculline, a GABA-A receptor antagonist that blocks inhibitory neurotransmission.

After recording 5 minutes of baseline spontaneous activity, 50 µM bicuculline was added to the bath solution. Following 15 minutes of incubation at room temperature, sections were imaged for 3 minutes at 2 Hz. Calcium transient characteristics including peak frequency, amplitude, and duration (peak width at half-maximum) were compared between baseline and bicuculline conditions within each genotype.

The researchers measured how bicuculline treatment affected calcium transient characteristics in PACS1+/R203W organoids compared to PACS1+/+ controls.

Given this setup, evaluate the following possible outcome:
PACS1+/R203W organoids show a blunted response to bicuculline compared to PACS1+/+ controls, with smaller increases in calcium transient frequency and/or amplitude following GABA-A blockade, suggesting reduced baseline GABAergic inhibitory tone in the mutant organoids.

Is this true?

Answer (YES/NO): NO